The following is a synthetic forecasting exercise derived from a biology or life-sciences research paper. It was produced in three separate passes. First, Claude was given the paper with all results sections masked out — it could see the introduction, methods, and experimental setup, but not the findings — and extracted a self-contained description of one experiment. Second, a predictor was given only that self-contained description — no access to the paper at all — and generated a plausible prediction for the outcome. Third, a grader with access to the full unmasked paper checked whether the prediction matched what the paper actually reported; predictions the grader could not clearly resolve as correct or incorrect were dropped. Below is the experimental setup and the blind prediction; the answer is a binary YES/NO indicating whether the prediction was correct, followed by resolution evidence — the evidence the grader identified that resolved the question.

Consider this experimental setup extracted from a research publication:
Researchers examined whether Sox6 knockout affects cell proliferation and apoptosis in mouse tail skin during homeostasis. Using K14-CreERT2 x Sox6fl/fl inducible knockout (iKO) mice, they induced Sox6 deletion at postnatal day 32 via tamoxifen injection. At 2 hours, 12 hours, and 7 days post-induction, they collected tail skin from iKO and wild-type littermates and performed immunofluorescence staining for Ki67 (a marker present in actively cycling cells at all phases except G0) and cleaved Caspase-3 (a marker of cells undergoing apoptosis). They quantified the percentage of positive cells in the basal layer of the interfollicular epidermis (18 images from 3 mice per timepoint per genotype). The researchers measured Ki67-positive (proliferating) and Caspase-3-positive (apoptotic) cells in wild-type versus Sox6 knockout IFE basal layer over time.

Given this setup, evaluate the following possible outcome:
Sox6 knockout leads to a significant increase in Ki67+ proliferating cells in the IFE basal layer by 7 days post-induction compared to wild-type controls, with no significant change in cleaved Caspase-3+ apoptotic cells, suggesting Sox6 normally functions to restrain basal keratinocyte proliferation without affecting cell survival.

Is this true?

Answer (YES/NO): NO